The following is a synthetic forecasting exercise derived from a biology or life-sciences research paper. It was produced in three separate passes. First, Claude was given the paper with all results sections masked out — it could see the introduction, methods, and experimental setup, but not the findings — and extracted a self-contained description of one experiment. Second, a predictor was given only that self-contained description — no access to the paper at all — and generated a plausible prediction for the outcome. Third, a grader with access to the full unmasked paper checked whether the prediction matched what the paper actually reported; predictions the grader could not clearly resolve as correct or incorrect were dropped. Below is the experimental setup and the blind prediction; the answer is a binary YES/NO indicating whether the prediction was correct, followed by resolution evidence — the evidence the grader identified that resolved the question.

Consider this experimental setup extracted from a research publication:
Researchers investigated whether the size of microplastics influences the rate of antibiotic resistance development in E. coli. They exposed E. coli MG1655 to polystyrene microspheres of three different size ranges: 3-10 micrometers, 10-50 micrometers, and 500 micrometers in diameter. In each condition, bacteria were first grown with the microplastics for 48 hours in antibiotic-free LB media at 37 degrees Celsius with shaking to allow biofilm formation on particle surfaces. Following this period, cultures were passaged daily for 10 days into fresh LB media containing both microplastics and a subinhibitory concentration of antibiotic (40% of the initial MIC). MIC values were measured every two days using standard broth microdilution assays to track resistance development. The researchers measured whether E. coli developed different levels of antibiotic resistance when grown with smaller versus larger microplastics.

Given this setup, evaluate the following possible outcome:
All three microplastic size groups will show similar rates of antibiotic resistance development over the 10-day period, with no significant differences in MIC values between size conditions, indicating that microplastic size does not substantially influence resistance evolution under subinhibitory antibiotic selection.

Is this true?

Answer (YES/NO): YES